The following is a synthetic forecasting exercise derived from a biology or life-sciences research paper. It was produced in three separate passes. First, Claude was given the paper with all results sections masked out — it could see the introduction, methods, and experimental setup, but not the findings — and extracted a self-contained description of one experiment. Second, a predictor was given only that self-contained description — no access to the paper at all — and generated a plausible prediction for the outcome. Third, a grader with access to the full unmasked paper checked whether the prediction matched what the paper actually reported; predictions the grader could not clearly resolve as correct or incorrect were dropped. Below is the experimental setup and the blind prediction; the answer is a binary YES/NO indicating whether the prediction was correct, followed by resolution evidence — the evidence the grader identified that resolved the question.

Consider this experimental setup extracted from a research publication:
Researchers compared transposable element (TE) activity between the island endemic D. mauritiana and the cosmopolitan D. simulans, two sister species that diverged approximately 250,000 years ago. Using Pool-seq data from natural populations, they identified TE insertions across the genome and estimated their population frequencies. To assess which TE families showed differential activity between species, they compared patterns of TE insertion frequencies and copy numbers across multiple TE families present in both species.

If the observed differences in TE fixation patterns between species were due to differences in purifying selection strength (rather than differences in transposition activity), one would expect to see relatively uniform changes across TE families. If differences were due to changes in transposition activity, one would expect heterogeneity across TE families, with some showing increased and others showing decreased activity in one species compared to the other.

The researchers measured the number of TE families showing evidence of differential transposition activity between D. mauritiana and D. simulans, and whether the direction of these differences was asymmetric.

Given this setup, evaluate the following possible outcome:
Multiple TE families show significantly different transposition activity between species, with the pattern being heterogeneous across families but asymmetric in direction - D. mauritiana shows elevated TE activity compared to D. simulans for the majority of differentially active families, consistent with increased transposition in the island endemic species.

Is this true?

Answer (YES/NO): NO